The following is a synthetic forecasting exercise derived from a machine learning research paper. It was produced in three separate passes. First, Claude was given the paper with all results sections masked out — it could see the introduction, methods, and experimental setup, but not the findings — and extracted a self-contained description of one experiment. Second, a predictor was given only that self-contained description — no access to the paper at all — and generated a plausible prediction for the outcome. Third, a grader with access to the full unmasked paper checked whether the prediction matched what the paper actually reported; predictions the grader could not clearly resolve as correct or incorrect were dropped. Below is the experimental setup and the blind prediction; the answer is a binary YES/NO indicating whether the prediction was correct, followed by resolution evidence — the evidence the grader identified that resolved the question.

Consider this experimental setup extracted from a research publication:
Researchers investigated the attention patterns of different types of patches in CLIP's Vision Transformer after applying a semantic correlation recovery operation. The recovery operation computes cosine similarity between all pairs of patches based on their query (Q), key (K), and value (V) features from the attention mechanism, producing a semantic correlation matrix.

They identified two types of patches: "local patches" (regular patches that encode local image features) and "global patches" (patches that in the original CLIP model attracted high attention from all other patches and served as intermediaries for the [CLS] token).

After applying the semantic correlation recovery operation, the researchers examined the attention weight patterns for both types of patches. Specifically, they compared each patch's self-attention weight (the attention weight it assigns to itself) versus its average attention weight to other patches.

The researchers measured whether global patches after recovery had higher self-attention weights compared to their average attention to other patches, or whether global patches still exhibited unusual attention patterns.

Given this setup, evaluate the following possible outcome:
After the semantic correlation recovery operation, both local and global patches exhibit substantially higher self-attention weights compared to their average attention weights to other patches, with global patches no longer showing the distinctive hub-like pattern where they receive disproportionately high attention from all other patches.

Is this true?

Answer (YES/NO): NO